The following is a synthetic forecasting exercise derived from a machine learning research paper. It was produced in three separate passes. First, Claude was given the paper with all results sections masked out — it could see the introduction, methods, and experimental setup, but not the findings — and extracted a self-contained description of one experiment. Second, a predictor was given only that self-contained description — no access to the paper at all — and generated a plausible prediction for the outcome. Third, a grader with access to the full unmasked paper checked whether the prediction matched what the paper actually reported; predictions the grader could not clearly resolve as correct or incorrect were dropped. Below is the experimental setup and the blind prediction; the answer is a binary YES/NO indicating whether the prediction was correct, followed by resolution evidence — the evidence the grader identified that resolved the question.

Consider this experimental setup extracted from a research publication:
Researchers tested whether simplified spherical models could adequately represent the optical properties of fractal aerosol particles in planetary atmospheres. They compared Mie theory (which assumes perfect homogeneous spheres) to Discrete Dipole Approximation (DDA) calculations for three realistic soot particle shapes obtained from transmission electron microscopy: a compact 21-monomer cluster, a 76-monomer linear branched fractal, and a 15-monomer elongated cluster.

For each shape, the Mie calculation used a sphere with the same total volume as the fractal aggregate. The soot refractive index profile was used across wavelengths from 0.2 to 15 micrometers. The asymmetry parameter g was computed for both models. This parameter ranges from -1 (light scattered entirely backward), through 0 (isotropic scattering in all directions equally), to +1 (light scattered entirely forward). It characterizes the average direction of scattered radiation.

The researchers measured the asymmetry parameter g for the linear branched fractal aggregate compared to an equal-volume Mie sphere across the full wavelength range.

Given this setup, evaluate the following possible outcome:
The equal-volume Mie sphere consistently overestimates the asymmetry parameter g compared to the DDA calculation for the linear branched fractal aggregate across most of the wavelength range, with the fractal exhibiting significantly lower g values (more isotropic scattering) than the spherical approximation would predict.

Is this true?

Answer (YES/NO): NO